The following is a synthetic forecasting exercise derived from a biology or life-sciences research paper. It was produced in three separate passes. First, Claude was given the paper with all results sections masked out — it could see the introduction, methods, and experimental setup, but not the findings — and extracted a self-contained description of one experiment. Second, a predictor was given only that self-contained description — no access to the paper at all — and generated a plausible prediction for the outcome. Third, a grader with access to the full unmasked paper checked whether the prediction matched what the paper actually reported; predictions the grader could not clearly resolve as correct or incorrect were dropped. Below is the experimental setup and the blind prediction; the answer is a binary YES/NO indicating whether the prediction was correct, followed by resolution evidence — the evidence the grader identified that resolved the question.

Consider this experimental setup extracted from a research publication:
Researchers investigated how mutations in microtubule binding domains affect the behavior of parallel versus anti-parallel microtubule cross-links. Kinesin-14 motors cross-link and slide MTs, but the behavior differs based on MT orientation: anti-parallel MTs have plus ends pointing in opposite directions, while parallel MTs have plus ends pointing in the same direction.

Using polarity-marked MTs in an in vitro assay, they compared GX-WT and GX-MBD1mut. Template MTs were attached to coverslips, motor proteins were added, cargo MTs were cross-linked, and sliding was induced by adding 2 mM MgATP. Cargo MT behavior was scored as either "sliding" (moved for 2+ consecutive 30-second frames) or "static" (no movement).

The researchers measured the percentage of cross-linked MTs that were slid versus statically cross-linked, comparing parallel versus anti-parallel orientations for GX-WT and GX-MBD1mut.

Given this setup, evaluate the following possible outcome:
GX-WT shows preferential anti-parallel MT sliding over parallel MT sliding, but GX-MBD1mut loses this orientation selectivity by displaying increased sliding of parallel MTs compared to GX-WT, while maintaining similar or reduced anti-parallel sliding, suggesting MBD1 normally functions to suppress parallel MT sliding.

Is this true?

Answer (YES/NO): NO